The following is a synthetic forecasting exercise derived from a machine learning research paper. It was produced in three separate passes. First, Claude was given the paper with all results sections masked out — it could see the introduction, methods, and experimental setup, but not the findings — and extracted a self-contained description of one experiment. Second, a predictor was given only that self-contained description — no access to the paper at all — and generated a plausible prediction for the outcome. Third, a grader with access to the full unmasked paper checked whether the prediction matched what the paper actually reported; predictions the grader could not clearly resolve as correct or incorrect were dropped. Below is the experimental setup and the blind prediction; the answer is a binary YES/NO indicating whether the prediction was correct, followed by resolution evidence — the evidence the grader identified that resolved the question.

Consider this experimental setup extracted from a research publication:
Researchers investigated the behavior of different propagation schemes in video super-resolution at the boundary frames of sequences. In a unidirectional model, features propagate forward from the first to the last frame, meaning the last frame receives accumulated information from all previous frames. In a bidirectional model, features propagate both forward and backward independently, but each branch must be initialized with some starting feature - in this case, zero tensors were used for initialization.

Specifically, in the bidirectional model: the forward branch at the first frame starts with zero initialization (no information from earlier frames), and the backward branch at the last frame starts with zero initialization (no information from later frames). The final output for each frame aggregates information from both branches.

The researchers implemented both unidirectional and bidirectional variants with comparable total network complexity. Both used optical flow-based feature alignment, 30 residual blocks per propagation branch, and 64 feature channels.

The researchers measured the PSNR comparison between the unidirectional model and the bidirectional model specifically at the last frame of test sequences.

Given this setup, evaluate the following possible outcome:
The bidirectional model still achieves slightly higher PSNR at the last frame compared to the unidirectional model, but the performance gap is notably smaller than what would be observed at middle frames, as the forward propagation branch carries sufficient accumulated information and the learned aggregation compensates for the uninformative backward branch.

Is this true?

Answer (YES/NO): NO